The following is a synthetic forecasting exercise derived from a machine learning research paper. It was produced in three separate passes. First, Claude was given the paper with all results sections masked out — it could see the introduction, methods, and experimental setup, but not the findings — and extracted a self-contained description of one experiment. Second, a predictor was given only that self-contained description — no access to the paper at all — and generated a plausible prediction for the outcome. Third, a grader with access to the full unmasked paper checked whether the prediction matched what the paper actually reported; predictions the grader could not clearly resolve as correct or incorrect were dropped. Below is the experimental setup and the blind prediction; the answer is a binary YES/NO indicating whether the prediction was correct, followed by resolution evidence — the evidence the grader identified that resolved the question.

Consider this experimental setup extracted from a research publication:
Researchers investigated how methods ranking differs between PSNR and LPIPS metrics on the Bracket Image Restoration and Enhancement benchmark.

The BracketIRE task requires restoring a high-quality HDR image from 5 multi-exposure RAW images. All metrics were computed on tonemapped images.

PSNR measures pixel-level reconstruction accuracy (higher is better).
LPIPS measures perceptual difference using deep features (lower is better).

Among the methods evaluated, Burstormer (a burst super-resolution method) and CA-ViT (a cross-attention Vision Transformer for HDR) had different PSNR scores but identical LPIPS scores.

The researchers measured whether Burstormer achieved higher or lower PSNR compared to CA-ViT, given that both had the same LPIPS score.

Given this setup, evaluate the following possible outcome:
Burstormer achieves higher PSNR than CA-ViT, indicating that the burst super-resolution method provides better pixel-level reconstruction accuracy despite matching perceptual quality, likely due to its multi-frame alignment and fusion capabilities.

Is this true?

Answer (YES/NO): YES